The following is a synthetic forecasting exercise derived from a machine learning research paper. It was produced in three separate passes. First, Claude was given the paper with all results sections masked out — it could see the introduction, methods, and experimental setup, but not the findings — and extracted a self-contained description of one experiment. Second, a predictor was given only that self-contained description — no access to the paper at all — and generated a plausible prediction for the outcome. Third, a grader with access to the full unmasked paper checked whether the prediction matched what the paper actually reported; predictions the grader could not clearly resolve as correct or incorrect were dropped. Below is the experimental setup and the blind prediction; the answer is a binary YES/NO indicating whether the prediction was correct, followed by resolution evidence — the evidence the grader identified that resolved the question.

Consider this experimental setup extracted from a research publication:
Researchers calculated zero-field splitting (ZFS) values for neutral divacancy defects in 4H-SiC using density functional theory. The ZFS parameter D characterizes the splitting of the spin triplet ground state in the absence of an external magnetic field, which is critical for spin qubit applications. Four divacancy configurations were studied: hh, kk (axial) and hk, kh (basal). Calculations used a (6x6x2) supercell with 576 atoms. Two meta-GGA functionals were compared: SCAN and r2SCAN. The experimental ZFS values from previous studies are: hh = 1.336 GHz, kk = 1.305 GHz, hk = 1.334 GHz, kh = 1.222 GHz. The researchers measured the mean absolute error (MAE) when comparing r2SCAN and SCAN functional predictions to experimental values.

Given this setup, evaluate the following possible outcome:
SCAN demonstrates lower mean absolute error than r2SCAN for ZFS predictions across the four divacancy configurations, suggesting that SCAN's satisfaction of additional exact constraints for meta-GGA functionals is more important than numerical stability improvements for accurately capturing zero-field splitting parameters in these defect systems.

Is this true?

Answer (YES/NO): NO